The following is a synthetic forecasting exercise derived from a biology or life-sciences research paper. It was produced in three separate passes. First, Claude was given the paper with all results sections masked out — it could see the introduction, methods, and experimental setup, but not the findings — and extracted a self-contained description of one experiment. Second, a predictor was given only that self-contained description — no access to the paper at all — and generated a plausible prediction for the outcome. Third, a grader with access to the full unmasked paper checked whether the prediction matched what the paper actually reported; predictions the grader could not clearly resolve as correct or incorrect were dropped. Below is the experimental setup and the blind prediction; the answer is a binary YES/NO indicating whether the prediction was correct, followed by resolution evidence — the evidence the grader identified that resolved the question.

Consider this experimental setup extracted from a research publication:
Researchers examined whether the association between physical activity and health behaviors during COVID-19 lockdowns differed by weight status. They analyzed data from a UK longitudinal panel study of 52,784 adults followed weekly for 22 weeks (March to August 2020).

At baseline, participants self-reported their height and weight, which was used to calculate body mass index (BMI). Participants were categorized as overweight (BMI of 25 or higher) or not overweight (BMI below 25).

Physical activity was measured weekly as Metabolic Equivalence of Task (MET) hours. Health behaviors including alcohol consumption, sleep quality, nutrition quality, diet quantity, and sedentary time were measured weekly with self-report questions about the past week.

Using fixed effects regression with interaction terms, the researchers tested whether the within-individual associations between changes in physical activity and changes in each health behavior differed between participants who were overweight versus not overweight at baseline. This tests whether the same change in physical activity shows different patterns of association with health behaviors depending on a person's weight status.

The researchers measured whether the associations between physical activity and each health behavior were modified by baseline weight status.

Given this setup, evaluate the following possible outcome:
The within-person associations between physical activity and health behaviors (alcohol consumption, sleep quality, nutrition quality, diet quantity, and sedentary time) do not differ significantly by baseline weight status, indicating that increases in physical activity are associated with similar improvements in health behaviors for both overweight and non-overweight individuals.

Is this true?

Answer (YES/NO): NO